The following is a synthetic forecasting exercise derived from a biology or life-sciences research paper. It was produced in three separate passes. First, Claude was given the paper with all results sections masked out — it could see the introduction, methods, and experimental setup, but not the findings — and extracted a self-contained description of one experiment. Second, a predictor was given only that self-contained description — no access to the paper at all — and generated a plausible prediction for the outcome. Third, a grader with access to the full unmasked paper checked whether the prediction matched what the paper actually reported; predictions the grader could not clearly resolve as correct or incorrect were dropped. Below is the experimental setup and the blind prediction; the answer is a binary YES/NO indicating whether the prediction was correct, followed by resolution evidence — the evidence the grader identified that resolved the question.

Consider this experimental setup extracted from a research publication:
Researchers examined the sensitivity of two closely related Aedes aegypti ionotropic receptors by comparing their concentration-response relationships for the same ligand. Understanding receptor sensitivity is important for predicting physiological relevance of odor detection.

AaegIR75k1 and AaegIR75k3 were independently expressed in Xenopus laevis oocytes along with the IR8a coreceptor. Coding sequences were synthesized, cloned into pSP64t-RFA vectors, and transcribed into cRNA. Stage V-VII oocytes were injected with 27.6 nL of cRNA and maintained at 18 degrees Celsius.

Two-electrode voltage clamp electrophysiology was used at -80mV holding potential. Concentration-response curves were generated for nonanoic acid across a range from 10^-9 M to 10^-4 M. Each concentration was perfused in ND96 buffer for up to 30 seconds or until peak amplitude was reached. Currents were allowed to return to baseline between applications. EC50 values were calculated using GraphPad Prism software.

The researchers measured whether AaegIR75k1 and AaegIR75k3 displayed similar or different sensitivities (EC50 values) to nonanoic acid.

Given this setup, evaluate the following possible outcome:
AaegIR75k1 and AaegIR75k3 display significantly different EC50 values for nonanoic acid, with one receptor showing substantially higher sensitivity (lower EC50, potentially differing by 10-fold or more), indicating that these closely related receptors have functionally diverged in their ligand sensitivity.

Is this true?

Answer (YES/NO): NO